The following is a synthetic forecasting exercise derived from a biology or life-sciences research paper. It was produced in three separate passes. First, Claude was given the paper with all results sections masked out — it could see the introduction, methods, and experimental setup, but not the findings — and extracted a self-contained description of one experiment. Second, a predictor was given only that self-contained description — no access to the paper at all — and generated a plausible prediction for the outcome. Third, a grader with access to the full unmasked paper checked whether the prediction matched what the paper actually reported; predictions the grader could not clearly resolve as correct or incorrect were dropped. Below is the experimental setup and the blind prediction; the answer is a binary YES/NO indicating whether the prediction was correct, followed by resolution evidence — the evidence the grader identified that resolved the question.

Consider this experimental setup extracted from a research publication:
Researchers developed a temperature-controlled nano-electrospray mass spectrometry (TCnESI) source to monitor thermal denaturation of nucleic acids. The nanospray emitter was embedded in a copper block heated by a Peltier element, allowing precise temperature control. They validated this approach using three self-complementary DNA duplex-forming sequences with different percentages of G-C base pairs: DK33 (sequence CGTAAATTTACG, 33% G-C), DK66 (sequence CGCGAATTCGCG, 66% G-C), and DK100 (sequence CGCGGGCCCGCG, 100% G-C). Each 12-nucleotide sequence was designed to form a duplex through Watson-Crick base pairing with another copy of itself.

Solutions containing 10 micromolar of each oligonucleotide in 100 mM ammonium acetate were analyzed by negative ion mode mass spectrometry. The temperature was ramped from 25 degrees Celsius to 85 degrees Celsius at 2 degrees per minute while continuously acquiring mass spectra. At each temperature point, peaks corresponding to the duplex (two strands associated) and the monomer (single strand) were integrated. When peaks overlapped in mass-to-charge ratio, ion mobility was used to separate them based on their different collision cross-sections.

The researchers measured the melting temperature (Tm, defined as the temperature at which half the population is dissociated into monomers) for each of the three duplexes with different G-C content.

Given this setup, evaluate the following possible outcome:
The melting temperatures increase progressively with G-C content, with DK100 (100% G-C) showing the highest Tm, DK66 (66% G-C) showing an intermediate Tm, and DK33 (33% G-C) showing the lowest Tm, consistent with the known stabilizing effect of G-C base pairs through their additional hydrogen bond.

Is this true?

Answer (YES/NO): YES